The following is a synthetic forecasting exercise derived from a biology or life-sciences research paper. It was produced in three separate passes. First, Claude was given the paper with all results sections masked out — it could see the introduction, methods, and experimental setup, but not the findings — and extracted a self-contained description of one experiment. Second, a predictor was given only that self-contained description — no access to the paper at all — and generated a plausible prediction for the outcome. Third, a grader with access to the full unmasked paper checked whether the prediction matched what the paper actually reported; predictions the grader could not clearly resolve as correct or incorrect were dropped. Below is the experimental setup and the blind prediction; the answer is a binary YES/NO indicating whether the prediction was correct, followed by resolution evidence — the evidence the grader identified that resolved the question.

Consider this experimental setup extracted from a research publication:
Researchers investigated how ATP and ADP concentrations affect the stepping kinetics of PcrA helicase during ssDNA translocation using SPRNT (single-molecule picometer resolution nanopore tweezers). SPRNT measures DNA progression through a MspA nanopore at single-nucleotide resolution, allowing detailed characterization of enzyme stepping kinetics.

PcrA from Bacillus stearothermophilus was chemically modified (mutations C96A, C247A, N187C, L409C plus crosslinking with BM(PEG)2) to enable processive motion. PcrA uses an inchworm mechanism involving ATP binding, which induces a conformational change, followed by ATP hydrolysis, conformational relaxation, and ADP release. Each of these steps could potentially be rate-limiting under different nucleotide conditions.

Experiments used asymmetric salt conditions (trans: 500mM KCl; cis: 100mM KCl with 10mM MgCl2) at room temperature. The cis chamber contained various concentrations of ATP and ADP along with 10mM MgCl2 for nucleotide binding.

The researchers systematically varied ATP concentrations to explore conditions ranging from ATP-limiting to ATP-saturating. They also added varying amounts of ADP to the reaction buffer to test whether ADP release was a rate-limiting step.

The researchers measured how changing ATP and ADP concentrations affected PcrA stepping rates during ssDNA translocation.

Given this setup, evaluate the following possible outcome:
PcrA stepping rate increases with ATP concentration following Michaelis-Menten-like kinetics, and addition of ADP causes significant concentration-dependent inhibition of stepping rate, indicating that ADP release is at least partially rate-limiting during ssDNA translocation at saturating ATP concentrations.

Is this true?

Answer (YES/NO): NO